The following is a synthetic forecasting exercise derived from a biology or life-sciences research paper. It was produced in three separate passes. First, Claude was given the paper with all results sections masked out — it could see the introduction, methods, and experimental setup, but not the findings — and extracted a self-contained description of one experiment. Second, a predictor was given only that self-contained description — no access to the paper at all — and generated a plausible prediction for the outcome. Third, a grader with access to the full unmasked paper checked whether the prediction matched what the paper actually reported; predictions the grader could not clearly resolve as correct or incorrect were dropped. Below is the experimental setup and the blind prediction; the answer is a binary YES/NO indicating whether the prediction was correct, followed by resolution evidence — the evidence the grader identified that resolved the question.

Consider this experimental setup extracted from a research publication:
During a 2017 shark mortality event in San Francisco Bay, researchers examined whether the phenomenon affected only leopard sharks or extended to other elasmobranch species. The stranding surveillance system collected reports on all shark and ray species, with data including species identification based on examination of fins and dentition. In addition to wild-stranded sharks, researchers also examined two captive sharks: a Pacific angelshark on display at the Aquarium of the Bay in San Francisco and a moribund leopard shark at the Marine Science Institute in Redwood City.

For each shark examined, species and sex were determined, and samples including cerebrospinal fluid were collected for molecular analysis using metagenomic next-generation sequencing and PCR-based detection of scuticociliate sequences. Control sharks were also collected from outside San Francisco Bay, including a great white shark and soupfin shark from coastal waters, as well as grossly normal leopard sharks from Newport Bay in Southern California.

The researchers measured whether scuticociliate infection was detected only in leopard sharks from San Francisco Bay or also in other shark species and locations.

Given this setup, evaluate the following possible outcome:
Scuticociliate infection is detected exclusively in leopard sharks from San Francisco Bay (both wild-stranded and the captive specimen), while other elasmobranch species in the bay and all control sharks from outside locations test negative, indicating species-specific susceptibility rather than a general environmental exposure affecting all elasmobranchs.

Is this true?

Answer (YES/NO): NO